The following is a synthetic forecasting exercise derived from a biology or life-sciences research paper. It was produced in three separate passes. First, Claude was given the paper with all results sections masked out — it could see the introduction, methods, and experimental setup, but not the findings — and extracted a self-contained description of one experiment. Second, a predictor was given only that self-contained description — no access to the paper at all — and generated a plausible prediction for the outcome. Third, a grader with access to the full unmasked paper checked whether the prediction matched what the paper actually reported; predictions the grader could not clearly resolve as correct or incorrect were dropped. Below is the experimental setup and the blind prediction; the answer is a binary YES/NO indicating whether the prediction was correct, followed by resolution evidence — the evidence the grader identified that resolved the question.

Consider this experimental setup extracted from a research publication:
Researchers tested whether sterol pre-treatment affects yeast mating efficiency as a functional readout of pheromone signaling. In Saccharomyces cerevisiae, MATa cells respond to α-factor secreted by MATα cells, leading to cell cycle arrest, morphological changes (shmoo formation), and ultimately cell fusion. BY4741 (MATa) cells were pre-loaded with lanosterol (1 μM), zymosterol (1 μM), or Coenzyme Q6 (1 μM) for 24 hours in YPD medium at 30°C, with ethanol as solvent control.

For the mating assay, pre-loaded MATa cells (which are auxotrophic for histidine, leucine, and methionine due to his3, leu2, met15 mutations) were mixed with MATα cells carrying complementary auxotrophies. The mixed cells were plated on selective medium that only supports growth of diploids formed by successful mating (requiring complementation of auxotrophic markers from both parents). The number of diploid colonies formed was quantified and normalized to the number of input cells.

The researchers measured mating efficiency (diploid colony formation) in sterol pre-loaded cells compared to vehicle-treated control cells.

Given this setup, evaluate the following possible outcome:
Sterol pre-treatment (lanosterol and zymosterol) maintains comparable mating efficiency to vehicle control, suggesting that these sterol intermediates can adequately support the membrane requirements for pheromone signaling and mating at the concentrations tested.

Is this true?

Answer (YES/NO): NO